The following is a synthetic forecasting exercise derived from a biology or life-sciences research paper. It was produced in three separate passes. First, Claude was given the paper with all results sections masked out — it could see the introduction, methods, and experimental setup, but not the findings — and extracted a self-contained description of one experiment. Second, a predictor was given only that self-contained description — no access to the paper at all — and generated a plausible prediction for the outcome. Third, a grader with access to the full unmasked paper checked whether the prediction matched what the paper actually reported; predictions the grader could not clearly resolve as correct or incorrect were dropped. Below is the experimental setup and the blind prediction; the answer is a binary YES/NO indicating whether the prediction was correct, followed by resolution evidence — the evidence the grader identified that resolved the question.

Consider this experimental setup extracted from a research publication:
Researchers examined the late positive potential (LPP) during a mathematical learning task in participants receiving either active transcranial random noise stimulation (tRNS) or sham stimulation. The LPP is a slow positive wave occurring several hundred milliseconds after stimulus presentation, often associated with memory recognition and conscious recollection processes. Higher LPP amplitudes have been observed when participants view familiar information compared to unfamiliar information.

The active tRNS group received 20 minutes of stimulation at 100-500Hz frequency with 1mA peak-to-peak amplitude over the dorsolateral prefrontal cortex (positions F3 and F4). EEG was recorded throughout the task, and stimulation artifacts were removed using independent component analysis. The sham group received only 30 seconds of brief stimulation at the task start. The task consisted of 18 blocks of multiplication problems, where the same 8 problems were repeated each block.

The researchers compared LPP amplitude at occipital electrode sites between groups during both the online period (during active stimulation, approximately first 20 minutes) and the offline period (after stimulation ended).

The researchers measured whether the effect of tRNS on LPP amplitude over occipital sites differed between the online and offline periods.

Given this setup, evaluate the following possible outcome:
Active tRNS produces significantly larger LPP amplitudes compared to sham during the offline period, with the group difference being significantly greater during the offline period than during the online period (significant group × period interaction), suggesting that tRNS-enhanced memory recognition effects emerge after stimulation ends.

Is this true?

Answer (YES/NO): YES